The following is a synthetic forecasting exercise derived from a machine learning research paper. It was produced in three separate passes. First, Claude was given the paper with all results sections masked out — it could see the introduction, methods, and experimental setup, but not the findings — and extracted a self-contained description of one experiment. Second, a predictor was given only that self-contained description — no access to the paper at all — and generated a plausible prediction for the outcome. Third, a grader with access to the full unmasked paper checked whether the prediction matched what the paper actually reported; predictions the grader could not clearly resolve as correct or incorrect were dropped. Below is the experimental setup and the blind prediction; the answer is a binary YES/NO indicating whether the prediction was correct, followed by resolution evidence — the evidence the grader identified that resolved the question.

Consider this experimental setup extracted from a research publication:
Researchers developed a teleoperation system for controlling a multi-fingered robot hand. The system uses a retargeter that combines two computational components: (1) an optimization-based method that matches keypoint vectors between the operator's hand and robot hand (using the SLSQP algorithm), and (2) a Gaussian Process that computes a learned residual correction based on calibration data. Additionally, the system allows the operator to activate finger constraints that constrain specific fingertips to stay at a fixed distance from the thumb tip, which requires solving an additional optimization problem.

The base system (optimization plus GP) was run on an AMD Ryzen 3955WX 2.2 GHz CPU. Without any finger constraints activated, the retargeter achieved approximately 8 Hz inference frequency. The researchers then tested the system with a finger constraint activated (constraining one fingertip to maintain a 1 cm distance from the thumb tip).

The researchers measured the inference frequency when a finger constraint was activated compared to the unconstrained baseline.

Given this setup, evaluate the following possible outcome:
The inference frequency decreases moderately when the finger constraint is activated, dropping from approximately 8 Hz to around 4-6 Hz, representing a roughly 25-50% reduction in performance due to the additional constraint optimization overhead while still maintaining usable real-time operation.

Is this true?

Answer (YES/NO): YES